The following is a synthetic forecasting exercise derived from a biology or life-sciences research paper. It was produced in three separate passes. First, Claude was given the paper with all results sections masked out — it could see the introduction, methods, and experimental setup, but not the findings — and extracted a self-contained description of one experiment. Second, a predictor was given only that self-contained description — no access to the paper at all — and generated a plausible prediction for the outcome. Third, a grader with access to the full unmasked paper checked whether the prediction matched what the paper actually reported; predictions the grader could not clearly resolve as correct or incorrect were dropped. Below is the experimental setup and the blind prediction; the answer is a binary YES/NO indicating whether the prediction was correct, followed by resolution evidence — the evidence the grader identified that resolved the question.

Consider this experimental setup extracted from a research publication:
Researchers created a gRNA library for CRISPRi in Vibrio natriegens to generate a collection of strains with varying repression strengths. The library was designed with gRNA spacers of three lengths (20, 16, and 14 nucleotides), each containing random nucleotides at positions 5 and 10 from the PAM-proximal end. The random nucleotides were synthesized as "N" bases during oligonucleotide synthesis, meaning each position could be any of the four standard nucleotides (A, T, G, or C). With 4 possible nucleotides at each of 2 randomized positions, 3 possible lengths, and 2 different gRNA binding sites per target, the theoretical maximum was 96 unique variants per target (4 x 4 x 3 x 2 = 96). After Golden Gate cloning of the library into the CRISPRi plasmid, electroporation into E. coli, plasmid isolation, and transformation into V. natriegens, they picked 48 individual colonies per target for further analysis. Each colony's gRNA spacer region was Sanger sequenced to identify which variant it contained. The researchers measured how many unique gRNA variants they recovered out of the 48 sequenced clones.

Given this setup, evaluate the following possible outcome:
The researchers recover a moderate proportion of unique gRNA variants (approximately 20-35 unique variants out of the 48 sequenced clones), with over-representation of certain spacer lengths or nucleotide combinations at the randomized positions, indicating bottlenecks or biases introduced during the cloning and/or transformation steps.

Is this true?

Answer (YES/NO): NO